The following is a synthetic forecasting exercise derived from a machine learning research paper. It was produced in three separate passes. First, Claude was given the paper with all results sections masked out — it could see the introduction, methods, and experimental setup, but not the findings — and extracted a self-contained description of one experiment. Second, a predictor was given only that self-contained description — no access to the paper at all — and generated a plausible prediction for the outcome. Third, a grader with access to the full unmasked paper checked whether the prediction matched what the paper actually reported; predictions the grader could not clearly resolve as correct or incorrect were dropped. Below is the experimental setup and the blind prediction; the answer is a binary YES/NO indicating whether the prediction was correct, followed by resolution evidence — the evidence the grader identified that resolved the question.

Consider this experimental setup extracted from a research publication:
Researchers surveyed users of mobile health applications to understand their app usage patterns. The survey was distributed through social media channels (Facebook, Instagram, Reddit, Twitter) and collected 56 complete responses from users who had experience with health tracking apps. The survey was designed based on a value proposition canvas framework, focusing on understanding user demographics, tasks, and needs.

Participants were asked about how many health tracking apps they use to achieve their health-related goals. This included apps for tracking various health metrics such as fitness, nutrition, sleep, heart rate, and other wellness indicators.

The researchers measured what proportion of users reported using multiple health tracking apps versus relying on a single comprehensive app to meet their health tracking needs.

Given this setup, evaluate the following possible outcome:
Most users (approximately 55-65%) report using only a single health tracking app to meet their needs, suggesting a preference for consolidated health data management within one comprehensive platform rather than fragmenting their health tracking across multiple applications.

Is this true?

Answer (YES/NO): NO